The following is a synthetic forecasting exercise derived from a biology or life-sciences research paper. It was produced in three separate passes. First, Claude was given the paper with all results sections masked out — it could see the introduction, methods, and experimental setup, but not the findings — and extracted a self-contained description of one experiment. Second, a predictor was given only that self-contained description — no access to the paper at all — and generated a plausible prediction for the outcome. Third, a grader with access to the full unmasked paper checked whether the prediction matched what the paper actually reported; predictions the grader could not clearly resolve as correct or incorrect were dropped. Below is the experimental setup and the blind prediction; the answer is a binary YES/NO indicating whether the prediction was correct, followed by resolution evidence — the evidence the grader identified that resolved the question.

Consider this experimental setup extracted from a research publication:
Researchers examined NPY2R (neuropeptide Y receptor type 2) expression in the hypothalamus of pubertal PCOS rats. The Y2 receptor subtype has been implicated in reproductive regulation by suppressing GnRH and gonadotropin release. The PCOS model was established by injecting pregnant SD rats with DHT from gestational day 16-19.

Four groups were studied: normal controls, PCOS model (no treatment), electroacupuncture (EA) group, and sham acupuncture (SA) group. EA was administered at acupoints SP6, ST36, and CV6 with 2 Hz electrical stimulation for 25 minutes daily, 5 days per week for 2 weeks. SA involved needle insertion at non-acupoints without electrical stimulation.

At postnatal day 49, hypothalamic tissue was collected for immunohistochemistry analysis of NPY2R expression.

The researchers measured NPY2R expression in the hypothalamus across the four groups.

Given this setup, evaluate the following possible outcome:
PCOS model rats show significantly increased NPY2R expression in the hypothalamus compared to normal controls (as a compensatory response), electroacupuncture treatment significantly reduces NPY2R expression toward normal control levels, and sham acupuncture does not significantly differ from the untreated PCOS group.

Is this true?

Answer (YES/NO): NO